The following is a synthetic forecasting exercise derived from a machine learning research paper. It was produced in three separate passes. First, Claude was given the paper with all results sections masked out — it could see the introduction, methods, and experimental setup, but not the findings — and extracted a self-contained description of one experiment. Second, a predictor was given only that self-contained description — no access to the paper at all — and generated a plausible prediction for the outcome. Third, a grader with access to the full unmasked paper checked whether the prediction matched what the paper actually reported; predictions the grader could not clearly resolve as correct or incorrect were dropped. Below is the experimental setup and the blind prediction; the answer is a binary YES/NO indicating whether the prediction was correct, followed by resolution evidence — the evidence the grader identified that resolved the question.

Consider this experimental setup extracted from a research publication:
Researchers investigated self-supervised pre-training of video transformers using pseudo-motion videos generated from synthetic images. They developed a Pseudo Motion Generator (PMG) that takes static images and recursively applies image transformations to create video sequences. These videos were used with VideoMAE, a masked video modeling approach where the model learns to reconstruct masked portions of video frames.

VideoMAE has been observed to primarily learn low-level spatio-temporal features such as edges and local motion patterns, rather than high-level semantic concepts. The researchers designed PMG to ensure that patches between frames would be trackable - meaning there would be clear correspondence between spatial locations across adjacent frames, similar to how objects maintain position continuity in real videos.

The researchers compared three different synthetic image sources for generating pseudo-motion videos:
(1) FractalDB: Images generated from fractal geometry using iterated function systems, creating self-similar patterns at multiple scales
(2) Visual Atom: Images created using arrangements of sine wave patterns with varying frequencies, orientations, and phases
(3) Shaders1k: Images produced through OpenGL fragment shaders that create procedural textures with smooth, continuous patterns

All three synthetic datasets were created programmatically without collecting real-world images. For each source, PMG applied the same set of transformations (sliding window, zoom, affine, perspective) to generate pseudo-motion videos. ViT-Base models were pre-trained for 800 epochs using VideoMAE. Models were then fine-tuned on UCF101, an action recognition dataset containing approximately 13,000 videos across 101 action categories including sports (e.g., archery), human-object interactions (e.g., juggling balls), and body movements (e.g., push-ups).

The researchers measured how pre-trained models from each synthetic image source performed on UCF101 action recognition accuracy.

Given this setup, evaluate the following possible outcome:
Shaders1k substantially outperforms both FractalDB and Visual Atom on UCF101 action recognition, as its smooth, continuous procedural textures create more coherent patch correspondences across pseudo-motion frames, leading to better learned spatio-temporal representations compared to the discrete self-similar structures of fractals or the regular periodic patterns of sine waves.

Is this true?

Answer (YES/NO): YES